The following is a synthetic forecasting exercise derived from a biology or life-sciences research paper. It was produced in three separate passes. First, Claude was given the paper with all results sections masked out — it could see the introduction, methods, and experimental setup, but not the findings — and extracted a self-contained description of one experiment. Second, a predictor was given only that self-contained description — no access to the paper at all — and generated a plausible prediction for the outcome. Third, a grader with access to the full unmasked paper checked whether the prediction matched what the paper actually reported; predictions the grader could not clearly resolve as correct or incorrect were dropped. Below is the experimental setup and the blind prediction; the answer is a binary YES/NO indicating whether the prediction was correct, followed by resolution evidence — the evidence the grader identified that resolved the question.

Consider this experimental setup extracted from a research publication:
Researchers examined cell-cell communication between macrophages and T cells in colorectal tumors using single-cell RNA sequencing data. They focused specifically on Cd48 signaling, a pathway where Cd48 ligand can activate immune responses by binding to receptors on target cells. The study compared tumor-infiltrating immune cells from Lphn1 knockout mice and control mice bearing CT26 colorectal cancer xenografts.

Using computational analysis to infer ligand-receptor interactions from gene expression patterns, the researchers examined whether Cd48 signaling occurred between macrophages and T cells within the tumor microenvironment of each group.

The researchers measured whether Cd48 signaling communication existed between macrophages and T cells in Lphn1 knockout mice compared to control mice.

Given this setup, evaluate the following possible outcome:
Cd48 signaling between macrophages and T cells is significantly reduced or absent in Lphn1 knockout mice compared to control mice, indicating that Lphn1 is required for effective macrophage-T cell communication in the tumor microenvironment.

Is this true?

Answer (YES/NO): NO